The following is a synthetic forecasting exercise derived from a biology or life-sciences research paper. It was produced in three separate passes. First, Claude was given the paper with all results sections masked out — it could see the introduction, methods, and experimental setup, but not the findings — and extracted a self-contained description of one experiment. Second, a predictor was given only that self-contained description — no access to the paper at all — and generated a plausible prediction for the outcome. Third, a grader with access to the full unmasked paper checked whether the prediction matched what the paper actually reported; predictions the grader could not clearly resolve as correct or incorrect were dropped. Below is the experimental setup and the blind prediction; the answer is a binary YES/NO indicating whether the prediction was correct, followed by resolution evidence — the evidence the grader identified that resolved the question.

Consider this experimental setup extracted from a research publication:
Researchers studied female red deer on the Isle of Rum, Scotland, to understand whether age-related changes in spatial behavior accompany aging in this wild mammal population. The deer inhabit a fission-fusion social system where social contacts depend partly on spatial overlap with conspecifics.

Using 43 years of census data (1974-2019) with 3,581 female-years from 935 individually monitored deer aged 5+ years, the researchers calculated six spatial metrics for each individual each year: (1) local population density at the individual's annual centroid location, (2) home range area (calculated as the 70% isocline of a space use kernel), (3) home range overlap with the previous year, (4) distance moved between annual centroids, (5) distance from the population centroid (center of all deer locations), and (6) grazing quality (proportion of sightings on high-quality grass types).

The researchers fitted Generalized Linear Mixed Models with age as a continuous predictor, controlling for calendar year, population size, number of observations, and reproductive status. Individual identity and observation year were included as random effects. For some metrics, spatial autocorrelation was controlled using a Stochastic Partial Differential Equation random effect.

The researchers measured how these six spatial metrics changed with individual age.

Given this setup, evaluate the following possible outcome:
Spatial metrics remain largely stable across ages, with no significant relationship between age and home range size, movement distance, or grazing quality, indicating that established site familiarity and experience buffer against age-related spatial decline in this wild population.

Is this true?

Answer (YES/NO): NO